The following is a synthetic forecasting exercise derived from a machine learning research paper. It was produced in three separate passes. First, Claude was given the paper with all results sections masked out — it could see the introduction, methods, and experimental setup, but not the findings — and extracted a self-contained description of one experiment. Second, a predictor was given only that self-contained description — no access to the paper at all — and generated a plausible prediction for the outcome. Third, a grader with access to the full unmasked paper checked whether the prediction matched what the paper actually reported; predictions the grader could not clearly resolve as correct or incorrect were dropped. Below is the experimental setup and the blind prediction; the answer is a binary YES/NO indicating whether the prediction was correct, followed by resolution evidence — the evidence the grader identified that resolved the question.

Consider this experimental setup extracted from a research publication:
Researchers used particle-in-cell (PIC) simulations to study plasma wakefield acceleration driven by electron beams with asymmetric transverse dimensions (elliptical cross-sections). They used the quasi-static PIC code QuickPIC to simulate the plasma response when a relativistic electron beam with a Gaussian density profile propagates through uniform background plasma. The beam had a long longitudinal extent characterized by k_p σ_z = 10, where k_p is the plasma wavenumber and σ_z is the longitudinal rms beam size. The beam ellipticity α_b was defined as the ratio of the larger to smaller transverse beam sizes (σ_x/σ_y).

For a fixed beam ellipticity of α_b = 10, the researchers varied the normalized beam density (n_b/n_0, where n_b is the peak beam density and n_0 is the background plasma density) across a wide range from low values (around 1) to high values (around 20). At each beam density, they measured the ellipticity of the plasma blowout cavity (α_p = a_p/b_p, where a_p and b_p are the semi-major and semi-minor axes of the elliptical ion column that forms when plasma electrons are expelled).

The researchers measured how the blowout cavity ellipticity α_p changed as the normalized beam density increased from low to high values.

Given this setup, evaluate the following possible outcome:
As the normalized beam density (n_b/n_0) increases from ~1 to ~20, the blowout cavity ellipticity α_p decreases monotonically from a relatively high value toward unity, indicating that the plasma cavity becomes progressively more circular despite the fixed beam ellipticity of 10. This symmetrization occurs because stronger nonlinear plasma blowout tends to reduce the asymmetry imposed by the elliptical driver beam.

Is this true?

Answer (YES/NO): YES